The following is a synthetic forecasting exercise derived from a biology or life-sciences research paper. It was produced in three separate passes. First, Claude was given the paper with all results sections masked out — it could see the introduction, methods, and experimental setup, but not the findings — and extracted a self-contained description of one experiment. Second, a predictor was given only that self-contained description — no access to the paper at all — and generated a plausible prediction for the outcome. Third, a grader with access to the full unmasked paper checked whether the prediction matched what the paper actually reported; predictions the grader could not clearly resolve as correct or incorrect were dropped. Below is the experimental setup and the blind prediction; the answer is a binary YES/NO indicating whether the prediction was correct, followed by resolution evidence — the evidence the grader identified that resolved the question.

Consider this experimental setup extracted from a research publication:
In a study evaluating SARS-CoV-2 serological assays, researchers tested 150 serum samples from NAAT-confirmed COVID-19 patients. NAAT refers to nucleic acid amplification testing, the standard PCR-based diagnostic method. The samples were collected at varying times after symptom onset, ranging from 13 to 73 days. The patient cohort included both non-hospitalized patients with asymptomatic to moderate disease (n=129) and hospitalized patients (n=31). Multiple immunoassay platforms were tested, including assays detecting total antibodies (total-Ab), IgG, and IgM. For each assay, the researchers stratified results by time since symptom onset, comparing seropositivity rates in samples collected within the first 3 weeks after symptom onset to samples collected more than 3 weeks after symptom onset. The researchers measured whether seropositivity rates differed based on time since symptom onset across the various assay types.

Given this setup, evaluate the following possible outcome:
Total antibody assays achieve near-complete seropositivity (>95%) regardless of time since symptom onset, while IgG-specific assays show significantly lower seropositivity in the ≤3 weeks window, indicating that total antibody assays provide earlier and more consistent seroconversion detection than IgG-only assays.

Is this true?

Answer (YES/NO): NO